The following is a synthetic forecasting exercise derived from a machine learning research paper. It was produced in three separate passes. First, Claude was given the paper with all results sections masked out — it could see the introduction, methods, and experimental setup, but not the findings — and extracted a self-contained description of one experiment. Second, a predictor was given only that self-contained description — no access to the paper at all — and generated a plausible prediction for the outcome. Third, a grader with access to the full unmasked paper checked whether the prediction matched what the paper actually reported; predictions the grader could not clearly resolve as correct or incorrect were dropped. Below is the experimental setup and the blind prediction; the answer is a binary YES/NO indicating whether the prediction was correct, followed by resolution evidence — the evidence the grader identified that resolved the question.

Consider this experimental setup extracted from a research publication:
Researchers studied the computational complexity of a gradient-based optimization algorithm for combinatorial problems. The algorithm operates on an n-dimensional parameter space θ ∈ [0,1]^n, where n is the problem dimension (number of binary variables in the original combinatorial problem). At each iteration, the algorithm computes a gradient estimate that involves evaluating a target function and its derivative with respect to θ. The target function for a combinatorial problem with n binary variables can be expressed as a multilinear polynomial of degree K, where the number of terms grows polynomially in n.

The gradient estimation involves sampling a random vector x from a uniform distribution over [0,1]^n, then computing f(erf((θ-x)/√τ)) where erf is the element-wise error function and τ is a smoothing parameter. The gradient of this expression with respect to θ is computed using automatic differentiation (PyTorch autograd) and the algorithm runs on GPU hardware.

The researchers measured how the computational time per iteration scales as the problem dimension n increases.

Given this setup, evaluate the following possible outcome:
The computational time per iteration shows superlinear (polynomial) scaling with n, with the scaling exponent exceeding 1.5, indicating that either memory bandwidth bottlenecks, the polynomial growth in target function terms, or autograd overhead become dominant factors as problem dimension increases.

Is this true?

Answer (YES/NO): NO